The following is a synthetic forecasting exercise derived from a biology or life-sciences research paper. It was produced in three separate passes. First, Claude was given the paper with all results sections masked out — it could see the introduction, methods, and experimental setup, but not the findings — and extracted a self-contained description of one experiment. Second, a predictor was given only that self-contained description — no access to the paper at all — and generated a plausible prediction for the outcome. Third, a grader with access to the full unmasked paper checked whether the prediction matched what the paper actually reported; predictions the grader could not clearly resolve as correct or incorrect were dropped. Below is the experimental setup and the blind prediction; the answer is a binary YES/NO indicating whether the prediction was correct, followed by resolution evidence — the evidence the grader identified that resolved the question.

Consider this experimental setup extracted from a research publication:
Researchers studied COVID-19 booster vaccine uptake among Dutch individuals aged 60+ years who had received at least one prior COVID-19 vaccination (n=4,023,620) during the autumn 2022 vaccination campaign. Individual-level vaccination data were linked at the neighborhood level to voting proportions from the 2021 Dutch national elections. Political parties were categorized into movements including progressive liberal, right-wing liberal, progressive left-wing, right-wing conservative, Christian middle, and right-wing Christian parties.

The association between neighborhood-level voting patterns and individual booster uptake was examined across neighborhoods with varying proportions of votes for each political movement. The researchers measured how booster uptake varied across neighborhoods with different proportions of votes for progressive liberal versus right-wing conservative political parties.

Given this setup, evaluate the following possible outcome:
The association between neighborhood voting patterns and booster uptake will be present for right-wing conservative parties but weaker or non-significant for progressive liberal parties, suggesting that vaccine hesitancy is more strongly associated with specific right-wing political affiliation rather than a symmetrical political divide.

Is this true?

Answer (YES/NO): NO